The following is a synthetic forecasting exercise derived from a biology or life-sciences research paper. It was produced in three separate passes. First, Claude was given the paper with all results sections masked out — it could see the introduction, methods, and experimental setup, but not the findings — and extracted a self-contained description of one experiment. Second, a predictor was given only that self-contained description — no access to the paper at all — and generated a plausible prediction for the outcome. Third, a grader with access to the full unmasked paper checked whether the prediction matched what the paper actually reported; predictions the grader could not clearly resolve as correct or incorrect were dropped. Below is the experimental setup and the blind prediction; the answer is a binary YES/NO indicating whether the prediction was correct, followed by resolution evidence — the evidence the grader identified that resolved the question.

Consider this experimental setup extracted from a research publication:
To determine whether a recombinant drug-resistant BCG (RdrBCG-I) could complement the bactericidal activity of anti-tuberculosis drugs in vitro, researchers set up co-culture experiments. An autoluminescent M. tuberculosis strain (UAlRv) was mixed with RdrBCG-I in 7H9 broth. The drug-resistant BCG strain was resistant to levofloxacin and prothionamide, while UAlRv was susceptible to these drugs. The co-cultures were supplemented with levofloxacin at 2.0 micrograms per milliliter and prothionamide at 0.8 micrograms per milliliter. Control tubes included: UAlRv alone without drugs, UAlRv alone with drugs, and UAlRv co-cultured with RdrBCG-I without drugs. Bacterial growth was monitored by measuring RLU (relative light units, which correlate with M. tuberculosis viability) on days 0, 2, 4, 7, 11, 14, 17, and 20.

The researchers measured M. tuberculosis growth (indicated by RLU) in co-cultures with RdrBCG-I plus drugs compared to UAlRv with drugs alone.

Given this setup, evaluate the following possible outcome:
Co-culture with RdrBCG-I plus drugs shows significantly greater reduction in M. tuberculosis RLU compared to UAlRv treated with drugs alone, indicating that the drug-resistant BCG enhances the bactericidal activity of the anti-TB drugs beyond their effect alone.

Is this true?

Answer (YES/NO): YES